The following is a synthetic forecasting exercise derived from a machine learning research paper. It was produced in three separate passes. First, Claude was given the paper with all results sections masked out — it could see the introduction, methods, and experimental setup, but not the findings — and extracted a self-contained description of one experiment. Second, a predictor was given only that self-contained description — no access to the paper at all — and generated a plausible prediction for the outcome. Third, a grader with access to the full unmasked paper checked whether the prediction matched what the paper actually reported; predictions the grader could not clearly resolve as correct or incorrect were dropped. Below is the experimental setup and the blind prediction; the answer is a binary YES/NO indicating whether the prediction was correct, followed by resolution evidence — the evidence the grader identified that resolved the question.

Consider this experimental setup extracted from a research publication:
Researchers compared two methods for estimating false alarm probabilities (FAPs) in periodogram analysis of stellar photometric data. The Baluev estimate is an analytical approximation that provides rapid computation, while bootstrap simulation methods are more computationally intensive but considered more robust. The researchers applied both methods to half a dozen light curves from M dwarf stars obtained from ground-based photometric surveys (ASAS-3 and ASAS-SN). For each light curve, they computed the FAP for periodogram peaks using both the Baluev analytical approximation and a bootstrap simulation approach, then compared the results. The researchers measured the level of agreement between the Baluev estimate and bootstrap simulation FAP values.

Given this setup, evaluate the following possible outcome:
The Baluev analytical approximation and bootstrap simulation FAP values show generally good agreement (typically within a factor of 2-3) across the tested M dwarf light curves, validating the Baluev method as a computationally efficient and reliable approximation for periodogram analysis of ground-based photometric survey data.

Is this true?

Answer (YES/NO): YES